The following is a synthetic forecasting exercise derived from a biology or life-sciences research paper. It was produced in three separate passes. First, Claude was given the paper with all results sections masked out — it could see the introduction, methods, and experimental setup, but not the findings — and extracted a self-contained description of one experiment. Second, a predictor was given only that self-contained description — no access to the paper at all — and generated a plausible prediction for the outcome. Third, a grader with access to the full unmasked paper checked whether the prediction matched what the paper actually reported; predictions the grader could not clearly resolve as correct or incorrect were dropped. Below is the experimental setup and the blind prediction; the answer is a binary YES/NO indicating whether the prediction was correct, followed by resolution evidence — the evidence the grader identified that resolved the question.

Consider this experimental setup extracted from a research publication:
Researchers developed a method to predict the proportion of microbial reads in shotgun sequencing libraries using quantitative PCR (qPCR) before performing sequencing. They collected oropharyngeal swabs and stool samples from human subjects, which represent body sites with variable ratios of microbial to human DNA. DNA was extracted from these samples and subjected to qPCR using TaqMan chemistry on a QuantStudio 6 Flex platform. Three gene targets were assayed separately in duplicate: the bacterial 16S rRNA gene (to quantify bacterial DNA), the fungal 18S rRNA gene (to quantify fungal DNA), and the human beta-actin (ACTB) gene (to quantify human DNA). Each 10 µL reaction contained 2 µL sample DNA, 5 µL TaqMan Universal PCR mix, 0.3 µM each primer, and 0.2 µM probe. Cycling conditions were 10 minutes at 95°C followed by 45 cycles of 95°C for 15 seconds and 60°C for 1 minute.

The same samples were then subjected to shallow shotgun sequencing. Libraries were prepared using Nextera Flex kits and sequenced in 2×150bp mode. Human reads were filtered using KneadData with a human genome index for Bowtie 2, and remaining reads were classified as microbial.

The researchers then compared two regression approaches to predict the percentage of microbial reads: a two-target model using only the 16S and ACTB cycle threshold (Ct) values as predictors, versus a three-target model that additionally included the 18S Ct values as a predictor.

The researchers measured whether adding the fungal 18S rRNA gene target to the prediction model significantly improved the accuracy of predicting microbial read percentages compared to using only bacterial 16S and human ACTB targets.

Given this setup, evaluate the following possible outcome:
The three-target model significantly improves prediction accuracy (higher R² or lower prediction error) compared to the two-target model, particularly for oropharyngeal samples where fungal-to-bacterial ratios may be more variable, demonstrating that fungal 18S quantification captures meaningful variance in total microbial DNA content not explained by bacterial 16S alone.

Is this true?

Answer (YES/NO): NO